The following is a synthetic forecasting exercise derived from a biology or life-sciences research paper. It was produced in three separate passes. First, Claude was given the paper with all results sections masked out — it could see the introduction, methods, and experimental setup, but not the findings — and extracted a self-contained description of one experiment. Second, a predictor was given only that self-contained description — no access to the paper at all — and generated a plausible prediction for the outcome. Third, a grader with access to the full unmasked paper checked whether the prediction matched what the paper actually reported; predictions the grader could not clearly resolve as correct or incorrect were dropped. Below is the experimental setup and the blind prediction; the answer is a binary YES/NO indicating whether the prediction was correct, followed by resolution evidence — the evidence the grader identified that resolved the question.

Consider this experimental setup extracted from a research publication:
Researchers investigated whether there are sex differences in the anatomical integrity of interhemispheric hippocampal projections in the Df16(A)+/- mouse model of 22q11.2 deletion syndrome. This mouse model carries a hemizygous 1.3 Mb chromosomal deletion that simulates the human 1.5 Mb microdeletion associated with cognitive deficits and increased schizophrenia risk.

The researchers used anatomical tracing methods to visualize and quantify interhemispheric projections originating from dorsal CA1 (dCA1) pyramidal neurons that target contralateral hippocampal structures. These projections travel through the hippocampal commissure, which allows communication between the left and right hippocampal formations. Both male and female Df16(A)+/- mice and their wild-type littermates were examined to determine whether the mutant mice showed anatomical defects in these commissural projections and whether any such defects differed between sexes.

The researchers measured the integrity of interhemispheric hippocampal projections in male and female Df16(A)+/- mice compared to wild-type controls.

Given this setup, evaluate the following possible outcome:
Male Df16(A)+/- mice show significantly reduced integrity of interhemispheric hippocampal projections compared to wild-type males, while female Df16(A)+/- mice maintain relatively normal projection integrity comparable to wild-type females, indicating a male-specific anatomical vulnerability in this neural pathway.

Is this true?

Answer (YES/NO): NO